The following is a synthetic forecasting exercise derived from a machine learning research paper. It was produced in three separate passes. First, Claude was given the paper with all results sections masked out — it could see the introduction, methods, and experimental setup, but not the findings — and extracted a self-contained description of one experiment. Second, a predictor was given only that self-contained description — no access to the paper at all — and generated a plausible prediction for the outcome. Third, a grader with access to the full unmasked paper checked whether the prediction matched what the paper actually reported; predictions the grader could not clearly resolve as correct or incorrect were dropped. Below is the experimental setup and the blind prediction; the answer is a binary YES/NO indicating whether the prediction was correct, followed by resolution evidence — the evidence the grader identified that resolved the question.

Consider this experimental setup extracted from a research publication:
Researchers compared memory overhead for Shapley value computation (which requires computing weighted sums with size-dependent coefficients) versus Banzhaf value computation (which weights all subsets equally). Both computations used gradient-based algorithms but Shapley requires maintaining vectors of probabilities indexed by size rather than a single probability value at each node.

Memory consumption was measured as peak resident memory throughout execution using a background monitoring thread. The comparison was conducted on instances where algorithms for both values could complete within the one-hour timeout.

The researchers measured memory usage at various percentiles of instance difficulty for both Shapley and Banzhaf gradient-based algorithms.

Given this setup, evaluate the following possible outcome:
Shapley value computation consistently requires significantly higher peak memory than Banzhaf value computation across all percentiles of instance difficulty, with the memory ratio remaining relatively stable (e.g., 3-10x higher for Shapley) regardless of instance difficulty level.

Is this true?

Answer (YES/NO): NO